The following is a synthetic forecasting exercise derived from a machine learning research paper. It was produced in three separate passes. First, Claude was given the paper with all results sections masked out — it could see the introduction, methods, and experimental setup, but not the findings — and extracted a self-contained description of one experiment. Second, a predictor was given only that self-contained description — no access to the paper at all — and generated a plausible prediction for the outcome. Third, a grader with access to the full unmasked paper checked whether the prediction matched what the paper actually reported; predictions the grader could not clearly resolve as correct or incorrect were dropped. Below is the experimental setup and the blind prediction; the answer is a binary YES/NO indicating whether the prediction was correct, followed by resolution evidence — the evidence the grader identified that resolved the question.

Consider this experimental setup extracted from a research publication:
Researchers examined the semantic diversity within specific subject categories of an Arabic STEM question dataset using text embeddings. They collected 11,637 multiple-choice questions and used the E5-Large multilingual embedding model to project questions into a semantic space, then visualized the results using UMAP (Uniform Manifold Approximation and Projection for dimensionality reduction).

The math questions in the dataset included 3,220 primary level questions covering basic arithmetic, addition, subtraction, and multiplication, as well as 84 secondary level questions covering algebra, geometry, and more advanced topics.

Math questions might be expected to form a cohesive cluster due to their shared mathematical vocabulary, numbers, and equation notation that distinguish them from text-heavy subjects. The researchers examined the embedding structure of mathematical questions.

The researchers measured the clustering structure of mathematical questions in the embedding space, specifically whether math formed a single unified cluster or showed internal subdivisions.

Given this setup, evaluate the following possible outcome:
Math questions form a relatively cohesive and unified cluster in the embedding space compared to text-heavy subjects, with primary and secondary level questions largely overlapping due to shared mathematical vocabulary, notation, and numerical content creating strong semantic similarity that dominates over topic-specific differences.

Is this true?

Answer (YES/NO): NO